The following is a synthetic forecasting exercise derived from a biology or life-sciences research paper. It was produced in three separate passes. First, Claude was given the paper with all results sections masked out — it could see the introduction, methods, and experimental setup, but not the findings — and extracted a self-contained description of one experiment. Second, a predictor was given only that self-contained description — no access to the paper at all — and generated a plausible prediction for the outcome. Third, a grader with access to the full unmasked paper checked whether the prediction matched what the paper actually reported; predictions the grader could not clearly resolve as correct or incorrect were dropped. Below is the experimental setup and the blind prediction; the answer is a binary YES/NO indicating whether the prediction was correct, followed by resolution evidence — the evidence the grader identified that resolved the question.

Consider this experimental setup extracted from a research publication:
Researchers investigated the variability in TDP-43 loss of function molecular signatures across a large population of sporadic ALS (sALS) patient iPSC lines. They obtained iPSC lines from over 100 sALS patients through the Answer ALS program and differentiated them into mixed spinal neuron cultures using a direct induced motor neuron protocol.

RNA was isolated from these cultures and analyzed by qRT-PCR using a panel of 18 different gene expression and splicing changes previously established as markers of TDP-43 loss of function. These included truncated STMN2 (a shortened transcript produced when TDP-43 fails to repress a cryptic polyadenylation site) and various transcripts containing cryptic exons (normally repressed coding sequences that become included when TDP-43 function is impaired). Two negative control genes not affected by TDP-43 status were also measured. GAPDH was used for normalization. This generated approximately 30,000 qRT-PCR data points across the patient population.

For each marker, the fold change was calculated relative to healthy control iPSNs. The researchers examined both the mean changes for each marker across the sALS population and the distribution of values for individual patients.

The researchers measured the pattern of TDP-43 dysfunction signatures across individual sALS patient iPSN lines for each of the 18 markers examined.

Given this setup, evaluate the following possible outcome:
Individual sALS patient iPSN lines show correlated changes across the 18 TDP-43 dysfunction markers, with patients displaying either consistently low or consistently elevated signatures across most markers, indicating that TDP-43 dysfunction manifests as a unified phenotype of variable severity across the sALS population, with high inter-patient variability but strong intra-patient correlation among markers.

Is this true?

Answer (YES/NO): NO